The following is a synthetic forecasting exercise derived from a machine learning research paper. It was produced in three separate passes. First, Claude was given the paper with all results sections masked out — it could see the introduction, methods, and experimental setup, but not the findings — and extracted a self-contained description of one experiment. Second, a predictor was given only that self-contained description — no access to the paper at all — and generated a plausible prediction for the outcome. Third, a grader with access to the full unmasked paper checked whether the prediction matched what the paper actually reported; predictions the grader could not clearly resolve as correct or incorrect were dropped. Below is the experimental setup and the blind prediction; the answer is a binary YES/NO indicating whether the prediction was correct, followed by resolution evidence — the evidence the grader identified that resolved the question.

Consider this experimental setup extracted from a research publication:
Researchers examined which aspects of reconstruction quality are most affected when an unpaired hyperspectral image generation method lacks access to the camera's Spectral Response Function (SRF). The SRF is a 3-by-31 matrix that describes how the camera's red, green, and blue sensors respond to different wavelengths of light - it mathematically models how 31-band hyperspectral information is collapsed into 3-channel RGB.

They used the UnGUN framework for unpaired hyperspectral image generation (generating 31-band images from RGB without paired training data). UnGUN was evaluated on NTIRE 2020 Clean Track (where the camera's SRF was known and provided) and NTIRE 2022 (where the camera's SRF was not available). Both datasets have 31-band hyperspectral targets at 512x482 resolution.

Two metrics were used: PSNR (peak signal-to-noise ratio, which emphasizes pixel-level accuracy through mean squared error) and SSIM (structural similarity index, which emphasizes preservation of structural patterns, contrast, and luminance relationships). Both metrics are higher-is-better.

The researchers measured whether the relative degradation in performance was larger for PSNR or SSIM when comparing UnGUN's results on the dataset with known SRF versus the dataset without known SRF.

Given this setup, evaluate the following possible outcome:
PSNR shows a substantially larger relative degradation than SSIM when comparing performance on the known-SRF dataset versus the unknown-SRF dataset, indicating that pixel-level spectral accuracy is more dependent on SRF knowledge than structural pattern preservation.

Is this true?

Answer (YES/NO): NO